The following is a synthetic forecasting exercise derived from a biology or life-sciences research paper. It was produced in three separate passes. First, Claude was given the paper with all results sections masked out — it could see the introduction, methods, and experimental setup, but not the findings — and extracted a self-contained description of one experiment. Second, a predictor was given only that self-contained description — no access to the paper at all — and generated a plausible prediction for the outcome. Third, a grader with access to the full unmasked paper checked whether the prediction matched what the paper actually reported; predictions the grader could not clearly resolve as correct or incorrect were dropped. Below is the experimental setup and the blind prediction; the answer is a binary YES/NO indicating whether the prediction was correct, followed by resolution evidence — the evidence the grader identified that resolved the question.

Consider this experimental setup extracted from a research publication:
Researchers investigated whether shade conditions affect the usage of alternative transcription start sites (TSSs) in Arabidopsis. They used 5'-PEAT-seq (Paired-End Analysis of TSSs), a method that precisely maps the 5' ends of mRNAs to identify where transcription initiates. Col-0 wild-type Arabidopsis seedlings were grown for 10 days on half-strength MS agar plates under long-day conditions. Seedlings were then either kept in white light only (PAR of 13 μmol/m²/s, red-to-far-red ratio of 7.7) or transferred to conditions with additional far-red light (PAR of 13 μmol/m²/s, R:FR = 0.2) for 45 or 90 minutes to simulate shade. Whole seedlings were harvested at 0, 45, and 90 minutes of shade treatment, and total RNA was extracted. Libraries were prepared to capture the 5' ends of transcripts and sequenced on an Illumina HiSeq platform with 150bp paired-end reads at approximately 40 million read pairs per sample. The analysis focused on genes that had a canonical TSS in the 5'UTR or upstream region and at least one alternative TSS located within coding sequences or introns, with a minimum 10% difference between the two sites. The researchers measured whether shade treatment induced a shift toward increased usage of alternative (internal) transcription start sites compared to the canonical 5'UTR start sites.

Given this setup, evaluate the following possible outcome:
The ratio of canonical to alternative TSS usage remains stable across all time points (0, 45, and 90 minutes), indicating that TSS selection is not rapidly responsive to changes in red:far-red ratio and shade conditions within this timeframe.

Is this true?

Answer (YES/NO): NO